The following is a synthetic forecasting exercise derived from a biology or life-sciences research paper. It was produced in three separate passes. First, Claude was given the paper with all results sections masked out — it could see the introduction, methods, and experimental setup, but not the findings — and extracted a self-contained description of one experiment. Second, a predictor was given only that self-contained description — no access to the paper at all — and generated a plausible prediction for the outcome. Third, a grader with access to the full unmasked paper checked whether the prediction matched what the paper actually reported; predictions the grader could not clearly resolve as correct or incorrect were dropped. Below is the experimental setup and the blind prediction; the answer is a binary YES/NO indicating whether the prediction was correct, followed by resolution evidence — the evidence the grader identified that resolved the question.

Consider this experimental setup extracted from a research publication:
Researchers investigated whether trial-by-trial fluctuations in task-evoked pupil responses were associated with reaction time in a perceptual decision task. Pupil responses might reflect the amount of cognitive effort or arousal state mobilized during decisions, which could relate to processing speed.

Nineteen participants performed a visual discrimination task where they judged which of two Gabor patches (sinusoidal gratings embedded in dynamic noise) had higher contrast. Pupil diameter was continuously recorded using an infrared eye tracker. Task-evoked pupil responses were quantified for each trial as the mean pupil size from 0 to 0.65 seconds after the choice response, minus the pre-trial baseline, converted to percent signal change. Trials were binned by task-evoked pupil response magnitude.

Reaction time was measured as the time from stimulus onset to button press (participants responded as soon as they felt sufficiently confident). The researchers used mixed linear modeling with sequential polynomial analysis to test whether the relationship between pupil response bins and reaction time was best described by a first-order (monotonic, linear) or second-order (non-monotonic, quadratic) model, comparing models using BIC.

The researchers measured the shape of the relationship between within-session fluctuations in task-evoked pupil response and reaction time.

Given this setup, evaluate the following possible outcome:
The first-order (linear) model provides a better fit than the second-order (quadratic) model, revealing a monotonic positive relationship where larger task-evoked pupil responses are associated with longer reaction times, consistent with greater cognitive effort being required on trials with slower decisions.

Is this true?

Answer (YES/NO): NO